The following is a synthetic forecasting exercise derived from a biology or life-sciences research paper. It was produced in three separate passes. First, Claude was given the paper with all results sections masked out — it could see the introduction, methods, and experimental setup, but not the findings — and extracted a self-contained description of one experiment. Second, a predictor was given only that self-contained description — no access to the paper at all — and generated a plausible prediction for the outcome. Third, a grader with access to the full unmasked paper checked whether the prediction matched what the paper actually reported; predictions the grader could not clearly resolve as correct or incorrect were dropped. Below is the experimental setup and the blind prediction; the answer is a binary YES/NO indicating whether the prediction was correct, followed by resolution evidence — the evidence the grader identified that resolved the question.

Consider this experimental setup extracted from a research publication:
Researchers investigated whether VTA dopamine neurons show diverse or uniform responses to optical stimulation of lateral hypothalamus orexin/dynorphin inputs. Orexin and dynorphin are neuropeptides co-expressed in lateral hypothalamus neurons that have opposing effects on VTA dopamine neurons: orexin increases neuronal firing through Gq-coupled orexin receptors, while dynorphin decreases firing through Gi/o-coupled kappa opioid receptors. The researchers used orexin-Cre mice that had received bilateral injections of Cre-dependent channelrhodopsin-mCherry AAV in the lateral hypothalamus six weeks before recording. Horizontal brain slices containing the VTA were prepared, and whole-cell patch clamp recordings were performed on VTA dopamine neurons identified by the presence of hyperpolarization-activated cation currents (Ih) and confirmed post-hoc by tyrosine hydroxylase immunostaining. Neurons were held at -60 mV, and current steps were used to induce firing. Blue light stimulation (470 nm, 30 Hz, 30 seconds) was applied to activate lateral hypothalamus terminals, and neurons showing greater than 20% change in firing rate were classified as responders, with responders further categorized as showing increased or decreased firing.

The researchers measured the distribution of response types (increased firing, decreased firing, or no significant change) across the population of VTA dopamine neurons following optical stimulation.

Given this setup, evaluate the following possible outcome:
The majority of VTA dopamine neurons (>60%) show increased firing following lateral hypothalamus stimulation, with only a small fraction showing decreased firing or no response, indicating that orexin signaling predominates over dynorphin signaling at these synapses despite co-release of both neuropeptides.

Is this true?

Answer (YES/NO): NO